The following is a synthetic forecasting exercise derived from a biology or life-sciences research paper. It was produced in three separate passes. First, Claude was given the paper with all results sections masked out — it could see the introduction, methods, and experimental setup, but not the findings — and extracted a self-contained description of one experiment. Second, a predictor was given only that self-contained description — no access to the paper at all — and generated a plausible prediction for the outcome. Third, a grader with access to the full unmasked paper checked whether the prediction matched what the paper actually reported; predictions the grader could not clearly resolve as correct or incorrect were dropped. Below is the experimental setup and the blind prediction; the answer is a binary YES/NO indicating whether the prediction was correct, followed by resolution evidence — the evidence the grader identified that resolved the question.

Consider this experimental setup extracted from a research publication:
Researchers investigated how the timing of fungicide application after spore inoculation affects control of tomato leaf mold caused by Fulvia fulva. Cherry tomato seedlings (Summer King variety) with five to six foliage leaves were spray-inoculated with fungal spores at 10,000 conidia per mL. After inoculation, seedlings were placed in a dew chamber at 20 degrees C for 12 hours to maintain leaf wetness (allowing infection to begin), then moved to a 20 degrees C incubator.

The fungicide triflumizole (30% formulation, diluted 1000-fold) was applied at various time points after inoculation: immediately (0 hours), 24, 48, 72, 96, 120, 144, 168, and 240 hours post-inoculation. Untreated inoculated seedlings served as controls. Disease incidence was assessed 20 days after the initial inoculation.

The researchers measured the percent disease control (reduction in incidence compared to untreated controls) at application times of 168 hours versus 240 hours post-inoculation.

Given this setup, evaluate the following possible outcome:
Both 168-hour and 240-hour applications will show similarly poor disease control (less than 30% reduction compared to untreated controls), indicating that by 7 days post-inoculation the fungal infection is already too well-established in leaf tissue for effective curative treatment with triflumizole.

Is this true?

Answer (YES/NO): NO